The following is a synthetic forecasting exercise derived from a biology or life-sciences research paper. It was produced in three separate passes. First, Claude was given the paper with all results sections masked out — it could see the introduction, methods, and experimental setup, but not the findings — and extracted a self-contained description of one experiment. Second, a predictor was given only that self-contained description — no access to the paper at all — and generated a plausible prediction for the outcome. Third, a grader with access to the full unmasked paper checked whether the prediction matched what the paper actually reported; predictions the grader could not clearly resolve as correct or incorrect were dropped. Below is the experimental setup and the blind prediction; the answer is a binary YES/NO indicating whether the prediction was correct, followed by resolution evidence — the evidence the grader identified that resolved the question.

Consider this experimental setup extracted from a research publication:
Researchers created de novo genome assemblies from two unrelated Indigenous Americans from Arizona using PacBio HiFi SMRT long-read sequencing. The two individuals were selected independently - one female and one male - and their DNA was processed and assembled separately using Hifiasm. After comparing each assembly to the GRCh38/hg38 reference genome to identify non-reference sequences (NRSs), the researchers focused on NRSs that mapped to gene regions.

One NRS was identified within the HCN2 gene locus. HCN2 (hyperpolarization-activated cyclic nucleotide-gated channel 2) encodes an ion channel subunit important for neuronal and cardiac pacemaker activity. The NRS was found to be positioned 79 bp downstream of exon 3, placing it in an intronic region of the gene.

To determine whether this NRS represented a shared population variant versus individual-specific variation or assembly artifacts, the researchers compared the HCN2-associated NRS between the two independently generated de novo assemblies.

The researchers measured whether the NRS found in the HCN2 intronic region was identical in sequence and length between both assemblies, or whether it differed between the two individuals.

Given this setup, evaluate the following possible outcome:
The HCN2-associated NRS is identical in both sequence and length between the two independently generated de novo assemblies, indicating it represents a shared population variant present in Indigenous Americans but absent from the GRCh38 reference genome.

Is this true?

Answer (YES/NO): YES